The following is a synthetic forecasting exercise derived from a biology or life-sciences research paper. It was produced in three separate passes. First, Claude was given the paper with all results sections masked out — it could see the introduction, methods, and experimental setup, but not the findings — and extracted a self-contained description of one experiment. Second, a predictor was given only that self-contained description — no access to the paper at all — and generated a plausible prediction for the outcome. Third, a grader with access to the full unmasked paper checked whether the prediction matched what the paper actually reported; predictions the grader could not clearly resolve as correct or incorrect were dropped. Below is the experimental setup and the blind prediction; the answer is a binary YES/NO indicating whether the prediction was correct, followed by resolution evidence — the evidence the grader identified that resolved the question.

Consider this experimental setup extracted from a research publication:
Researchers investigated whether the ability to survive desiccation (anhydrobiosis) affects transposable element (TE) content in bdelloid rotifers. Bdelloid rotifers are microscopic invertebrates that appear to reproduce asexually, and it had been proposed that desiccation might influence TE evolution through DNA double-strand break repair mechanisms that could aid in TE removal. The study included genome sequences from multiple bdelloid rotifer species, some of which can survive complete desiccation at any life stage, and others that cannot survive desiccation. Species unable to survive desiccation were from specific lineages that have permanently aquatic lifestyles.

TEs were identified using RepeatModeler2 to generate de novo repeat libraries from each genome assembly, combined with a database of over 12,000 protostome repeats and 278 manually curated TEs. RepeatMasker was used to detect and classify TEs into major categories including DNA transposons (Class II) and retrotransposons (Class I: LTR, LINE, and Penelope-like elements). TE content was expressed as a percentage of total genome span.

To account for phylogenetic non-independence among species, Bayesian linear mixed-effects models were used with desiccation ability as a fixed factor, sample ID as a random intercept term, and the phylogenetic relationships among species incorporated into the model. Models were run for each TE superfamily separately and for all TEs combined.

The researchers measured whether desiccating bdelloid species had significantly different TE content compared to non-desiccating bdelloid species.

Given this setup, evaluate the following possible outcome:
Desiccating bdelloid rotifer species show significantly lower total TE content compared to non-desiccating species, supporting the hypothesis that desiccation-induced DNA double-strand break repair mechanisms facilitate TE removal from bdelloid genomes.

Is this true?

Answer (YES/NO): NO